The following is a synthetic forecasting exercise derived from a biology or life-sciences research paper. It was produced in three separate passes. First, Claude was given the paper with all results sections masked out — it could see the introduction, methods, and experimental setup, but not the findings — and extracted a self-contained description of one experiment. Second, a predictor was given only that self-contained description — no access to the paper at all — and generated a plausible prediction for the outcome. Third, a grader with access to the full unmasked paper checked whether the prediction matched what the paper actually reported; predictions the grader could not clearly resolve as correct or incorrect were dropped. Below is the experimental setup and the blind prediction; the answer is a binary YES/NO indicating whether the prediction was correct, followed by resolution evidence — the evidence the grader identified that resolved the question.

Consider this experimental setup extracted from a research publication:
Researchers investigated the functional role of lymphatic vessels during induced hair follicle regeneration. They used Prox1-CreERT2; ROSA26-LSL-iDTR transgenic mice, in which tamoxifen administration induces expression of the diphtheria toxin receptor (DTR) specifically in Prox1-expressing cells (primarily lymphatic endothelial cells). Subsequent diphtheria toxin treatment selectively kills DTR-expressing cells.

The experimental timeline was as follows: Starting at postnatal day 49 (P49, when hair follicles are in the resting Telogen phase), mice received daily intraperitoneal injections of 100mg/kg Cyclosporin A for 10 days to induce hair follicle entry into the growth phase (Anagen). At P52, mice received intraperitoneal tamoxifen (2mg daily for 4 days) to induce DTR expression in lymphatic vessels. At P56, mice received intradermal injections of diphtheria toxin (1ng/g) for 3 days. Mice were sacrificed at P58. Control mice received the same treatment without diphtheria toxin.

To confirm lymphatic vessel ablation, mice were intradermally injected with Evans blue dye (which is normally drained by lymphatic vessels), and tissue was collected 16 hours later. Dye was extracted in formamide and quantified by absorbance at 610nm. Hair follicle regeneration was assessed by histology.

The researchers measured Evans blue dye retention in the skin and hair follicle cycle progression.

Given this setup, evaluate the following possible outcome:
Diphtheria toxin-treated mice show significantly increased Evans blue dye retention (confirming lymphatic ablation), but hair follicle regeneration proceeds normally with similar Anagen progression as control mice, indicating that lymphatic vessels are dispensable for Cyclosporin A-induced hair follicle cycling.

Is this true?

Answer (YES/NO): NO